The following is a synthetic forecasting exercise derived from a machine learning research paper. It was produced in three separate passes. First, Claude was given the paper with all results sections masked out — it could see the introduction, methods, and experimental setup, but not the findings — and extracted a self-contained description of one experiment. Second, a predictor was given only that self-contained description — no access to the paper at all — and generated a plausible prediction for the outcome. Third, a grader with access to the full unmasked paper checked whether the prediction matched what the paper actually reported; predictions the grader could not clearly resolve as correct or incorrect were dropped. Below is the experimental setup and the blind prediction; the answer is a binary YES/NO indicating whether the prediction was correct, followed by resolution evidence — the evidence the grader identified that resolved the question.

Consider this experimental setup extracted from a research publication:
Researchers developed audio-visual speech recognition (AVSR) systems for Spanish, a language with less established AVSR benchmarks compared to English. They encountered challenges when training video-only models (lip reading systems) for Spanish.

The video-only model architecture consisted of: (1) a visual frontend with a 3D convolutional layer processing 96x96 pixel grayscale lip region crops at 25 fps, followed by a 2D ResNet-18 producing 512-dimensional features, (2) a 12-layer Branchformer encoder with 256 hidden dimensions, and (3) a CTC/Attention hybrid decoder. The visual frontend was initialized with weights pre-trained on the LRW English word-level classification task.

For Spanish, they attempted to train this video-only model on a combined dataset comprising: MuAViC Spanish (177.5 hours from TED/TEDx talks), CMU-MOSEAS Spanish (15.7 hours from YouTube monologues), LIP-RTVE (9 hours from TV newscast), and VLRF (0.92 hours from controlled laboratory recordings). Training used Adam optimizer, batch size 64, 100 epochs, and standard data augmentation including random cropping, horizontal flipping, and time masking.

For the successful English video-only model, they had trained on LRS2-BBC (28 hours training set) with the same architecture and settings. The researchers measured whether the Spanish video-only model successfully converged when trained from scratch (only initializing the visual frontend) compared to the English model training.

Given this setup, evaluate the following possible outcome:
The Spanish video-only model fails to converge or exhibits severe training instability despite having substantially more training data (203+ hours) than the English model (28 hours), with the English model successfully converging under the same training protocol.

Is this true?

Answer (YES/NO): YES